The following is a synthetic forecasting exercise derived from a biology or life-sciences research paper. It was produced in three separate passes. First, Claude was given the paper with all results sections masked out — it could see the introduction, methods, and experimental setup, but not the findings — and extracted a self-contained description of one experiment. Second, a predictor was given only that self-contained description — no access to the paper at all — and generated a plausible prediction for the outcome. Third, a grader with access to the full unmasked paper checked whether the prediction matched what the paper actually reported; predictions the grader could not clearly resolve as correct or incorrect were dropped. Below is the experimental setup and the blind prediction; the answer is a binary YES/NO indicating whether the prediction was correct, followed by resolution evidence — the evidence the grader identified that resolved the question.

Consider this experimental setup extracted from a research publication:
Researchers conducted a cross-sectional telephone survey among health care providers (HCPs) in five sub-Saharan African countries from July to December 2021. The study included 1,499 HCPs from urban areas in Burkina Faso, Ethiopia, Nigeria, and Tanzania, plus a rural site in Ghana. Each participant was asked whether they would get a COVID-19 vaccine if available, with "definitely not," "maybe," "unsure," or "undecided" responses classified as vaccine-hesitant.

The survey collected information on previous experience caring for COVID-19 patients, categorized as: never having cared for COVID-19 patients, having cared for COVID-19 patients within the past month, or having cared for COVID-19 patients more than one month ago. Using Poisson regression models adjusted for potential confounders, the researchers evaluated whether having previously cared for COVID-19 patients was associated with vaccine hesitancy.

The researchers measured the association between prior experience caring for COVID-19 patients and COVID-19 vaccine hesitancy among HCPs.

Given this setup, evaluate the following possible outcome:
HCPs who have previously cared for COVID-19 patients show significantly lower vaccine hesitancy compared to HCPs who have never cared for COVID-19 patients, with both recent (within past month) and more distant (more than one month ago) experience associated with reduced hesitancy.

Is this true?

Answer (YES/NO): NO